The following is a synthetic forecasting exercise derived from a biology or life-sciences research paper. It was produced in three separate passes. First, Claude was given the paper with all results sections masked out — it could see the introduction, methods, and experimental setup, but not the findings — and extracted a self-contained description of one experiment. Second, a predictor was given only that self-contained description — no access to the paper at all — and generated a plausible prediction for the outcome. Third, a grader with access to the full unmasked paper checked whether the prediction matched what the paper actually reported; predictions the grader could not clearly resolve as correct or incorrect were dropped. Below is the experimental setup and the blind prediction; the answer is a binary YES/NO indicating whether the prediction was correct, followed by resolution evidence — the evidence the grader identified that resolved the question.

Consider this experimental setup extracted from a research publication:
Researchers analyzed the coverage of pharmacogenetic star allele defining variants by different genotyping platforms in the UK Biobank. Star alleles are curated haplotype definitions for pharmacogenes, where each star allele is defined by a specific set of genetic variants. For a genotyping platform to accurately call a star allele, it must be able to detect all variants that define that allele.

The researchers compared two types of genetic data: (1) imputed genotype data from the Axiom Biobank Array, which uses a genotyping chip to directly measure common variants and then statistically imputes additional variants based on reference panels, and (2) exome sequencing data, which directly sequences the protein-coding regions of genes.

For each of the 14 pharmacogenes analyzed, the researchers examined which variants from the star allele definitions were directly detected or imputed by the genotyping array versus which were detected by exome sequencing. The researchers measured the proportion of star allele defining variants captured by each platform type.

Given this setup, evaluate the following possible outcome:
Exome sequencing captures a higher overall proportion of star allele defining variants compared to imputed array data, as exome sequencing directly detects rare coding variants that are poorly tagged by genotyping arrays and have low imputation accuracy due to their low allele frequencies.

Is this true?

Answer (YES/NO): NO